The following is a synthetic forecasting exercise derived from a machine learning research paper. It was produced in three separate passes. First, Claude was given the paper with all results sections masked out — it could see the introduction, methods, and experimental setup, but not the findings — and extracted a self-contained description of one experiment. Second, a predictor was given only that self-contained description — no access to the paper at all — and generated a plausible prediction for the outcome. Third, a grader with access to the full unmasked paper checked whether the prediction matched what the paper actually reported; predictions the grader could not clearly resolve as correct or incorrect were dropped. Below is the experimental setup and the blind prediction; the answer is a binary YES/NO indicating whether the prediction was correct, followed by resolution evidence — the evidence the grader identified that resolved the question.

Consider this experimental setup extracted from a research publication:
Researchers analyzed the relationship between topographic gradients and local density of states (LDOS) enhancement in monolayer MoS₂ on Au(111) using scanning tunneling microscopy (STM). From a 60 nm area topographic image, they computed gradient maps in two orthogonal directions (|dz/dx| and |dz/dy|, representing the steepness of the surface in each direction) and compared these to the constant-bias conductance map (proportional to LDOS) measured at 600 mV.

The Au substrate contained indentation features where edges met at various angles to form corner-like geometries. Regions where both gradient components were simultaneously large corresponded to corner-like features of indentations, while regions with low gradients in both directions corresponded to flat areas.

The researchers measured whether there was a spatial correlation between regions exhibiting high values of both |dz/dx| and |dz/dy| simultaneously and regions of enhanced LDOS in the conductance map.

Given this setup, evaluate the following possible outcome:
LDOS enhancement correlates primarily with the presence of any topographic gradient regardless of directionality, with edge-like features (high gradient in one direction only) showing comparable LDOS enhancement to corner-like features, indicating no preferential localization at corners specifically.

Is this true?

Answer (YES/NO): NO